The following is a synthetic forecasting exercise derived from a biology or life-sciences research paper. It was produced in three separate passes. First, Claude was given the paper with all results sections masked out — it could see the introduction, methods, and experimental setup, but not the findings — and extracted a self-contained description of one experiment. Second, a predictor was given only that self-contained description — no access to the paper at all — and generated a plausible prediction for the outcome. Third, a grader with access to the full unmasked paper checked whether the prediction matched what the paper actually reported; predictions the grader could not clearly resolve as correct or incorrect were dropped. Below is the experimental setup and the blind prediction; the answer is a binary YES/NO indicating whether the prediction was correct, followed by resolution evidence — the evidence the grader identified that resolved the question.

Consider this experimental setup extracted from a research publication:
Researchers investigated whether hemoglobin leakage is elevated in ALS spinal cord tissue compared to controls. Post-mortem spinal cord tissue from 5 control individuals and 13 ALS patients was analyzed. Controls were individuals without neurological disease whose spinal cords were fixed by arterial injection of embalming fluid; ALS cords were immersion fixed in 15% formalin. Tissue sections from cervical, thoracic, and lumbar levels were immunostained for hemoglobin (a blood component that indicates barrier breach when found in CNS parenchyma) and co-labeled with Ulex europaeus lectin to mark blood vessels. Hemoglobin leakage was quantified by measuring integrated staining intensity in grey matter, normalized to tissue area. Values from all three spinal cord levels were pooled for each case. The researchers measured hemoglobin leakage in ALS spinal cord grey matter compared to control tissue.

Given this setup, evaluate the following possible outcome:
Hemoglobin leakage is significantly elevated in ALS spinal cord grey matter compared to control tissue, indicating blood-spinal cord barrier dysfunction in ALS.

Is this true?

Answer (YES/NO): YES